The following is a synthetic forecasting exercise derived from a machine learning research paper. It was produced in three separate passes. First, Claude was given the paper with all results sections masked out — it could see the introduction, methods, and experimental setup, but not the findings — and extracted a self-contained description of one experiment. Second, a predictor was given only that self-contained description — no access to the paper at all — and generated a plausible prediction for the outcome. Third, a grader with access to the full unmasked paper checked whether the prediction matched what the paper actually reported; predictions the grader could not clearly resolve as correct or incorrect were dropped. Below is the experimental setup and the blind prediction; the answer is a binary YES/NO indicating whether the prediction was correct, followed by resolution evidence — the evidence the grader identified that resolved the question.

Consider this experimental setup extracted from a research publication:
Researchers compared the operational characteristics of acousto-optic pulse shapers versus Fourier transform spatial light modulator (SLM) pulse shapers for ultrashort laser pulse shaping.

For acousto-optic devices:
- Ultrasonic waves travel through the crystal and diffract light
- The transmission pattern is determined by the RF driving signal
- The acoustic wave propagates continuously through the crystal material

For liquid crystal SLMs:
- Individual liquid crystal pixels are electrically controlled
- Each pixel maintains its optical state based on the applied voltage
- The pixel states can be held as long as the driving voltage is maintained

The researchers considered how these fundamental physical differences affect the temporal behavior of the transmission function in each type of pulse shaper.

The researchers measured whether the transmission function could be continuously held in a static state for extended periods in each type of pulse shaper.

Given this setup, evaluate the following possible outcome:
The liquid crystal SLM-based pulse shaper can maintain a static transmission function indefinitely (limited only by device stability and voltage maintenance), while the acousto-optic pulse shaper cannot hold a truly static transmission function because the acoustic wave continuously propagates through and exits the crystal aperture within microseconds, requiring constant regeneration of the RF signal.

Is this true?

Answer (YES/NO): YES